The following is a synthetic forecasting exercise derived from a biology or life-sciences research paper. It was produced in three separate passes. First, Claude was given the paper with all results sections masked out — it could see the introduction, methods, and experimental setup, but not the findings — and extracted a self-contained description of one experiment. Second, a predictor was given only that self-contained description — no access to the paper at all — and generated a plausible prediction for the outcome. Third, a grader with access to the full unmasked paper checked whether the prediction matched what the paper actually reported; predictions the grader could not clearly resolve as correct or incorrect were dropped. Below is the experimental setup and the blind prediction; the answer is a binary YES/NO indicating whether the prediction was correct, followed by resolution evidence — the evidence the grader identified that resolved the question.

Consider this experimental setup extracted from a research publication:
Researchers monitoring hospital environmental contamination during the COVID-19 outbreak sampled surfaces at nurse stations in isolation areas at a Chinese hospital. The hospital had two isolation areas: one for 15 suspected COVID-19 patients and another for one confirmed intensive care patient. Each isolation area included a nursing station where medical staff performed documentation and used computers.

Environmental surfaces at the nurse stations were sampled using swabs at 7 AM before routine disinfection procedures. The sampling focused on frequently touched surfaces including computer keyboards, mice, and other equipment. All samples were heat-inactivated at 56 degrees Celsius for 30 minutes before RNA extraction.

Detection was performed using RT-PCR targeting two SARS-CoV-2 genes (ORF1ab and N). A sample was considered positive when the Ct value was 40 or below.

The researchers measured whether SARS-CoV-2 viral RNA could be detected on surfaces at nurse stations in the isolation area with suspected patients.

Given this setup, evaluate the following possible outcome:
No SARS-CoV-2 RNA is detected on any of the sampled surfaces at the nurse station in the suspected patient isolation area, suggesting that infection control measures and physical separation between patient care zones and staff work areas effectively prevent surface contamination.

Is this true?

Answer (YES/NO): NO